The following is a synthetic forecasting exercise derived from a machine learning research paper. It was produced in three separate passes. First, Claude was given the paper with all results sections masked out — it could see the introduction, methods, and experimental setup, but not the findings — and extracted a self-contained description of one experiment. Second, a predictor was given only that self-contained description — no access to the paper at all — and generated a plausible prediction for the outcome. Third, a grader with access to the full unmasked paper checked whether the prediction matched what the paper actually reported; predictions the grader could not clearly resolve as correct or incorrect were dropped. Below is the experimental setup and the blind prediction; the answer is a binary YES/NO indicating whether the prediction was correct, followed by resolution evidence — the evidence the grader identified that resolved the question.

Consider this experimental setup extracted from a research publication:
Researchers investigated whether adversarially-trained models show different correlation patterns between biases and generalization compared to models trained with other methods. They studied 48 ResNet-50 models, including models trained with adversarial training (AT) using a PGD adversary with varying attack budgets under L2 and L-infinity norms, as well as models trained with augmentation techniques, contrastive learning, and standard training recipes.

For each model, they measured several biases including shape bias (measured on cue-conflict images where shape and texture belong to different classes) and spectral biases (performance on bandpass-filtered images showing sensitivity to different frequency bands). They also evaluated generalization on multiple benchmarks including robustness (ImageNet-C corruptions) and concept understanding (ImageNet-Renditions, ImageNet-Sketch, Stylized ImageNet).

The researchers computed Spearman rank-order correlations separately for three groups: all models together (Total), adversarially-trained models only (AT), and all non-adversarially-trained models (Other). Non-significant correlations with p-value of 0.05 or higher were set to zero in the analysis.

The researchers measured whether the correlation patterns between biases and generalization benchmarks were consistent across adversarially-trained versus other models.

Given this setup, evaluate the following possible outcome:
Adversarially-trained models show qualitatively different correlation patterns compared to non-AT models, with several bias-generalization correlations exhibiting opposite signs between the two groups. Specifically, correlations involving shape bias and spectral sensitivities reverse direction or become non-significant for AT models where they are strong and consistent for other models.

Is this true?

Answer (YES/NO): NO